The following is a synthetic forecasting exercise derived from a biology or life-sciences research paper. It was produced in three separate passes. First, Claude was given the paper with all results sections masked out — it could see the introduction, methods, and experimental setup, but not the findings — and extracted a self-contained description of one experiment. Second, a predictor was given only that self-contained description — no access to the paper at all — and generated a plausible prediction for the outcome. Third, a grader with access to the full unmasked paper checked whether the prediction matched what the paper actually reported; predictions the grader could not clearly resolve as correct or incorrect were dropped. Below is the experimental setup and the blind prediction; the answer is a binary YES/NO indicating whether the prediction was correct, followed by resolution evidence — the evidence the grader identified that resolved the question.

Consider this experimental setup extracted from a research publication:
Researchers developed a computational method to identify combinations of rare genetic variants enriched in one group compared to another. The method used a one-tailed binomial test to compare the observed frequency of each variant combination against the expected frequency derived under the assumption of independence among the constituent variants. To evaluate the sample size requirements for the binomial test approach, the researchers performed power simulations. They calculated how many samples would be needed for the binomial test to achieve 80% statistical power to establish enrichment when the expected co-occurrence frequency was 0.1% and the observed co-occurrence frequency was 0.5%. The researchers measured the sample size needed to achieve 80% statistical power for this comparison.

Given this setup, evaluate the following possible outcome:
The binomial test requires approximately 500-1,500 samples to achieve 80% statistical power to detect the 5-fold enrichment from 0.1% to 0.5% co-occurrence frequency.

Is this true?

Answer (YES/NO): YES